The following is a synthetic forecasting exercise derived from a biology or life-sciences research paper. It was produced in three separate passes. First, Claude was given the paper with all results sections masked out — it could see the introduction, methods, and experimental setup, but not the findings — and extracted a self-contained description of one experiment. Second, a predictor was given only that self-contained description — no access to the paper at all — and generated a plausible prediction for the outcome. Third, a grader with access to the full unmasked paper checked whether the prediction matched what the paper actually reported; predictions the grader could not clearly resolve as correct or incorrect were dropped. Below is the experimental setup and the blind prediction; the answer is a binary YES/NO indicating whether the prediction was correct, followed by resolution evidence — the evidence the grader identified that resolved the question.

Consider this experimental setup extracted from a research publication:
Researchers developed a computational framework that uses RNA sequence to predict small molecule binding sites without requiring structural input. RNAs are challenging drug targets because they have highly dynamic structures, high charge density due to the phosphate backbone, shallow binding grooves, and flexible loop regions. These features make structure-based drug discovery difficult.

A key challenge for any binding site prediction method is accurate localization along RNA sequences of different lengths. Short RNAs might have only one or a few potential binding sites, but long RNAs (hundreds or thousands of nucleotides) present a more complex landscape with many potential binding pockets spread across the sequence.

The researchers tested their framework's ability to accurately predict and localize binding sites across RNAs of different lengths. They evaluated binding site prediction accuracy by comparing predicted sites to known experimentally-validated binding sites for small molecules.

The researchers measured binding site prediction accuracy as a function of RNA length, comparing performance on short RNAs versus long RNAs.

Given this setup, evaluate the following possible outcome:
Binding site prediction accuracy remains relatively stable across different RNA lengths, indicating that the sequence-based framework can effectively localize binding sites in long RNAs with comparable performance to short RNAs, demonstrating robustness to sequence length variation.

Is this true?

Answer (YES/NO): NO